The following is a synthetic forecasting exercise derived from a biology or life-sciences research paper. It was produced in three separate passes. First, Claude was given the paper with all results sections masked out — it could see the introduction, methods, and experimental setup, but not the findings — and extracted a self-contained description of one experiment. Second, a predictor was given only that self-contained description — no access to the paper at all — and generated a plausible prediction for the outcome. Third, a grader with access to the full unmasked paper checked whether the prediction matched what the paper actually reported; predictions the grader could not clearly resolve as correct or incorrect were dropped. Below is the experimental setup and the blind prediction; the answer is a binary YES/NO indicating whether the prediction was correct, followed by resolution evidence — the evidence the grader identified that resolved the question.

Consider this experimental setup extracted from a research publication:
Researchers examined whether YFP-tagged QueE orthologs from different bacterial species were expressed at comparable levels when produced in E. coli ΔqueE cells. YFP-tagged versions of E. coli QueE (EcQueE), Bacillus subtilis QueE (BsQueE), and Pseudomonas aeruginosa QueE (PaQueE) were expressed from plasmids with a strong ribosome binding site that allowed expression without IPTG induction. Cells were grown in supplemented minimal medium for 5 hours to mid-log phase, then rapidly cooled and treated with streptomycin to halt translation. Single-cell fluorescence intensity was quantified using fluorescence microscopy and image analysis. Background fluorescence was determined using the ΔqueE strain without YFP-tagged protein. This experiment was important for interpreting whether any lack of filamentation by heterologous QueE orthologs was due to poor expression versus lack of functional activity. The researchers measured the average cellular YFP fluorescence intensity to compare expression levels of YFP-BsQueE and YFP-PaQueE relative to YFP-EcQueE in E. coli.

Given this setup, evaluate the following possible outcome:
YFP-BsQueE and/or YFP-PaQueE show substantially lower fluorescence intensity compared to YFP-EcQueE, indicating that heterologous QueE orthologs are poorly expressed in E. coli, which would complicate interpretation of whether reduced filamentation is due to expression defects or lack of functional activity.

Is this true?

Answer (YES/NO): NO